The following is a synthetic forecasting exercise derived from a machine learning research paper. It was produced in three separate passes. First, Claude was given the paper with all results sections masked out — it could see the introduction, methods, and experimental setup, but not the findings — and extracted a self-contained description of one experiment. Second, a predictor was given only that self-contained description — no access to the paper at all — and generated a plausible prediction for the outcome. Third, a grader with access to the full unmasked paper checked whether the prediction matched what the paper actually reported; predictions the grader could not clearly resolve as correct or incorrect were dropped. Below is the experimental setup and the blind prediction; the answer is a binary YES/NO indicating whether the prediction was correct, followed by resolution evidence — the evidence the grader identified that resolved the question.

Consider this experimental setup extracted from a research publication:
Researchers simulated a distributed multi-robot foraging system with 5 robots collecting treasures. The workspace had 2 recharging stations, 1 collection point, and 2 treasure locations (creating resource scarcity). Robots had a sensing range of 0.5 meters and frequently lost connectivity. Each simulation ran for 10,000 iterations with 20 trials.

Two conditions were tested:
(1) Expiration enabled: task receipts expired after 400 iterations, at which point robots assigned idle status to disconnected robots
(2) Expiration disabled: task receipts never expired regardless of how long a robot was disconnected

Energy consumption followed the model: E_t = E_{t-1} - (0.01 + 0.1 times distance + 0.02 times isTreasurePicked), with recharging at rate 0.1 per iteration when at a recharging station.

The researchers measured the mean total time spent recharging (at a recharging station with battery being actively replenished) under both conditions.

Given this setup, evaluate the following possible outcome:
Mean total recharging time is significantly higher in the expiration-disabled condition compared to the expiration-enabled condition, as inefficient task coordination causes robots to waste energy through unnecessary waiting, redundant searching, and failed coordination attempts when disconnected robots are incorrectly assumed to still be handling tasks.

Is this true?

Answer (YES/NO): NO